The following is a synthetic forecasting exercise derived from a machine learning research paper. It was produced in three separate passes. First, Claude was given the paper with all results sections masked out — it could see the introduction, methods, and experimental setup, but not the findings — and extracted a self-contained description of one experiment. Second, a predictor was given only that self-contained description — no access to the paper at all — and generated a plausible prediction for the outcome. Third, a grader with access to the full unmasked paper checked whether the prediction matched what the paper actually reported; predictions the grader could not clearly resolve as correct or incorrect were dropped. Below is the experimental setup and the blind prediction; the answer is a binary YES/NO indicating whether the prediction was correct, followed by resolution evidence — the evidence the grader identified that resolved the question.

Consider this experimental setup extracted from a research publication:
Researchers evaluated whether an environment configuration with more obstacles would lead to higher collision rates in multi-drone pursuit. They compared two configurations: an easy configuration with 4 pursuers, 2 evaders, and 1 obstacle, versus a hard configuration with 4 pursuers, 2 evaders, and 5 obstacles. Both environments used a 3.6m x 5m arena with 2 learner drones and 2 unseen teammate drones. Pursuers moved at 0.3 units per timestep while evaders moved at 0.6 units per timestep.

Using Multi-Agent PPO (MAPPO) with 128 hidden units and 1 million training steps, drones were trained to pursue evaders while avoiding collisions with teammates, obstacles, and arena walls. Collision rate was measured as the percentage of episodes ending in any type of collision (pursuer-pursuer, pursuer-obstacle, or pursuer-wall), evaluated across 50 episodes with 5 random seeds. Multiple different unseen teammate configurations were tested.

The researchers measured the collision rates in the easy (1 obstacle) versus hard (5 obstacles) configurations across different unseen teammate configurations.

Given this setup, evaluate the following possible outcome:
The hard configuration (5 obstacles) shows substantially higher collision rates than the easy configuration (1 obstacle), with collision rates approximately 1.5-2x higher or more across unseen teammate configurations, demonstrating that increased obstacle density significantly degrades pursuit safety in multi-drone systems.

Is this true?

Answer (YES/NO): NO